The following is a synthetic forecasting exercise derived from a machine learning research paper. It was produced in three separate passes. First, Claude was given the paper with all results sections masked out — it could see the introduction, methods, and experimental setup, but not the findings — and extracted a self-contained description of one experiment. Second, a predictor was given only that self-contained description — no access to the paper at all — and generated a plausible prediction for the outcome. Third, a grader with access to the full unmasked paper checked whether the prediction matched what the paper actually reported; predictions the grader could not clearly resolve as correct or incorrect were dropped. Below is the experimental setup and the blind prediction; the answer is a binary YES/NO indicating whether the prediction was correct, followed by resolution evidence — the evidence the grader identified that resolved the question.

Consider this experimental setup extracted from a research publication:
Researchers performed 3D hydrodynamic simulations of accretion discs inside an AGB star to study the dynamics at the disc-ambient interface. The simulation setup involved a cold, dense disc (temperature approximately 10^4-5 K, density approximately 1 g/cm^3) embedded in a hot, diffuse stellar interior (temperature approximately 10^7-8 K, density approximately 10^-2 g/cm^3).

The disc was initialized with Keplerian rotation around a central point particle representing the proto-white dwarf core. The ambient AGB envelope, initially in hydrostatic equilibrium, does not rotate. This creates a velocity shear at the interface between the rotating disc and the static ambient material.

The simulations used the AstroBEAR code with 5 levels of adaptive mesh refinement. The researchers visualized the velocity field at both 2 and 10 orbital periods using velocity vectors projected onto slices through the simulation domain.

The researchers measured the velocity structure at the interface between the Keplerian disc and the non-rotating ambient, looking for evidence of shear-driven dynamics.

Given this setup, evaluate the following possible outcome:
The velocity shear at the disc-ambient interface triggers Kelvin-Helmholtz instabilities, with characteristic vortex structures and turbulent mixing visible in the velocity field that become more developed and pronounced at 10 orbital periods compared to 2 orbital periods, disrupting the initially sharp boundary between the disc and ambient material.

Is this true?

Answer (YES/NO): NO